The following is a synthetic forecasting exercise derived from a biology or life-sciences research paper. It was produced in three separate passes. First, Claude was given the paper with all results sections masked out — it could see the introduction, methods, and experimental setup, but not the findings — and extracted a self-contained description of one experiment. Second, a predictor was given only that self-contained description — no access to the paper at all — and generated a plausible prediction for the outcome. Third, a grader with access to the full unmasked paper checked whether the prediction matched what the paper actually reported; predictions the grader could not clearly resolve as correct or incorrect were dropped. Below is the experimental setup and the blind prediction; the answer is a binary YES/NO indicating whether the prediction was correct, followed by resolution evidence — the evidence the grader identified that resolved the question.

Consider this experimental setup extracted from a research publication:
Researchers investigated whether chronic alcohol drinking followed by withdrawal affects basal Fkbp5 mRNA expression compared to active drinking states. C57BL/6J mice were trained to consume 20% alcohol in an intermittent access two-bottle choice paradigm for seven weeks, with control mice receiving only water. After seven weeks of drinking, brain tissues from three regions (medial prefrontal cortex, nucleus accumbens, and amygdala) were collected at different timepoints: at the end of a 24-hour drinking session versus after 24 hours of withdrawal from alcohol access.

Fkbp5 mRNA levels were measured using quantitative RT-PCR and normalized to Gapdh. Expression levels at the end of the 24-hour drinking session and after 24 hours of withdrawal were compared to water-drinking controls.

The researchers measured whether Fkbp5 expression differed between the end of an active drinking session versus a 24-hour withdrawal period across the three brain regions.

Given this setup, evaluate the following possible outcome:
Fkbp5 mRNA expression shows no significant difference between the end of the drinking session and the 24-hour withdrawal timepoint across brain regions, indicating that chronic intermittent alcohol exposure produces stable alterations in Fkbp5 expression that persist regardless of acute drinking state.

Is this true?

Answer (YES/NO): NO